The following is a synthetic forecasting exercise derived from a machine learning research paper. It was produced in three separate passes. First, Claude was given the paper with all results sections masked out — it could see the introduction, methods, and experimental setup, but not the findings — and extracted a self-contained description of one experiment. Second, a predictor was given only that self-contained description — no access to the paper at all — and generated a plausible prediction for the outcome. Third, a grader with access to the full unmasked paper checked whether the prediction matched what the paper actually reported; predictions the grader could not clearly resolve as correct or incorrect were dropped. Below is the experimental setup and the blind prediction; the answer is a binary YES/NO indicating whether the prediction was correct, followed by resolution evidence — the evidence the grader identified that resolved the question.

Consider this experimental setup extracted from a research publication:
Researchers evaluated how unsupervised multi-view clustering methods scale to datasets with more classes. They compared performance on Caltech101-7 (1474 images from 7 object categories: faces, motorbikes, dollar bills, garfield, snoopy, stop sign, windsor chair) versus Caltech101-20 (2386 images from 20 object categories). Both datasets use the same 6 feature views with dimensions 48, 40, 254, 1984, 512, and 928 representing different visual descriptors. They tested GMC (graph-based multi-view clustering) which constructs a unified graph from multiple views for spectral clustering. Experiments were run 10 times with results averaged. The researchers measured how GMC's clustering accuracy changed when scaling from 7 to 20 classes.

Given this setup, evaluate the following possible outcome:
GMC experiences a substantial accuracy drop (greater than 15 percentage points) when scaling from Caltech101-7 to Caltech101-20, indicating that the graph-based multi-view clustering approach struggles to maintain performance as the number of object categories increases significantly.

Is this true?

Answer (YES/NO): YES